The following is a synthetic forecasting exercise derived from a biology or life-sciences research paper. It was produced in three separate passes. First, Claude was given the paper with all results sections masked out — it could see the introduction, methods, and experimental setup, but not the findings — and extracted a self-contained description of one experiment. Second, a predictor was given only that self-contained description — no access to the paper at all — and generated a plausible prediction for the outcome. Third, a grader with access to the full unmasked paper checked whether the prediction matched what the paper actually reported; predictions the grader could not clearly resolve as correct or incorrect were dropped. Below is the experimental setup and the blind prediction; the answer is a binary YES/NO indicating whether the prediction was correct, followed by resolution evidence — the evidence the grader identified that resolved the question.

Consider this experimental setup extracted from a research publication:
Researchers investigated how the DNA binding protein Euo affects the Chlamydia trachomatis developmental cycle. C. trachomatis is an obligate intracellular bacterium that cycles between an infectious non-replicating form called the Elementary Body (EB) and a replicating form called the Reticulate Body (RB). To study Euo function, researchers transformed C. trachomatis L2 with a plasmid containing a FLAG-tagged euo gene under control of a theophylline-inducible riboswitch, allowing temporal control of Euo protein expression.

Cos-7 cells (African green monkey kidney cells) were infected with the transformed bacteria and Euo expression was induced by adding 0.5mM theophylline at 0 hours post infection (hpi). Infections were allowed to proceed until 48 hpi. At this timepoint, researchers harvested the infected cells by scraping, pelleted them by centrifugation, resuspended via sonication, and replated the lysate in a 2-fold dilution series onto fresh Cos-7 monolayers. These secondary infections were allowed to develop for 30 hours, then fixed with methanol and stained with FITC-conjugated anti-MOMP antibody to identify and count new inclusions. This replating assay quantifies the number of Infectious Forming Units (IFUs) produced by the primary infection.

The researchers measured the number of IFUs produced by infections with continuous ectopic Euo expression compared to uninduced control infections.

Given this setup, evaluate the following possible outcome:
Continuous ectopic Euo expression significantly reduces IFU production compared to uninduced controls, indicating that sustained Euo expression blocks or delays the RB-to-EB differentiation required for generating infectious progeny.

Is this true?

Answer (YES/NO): YES